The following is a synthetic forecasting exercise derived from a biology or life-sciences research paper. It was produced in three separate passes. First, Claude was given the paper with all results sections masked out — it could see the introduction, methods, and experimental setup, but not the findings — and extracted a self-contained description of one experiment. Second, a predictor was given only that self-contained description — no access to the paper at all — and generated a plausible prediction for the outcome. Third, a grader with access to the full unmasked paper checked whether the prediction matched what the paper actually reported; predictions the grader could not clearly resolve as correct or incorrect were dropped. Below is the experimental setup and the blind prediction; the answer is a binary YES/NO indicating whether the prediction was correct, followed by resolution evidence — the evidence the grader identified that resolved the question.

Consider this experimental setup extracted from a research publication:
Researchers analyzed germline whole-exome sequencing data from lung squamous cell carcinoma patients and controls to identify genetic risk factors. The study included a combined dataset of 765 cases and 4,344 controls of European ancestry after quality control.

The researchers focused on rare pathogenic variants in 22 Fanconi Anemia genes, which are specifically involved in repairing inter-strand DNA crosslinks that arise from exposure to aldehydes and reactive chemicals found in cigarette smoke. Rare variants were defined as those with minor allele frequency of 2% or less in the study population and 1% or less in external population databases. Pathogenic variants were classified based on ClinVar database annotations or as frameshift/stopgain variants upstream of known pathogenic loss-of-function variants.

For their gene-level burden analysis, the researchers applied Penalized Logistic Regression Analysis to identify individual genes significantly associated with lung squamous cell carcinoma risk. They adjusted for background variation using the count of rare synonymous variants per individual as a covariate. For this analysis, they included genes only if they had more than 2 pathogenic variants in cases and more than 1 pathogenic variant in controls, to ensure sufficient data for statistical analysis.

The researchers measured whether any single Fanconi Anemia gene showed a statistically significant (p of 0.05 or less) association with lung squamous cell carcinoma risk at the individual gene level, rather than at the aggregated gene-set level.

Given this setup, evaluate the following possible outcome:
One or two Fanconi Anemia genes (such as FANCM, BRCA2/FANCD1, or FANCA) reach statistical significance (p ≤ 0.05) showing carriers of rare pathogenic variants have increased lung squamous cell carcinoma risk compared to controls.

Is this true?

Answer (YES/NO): YES